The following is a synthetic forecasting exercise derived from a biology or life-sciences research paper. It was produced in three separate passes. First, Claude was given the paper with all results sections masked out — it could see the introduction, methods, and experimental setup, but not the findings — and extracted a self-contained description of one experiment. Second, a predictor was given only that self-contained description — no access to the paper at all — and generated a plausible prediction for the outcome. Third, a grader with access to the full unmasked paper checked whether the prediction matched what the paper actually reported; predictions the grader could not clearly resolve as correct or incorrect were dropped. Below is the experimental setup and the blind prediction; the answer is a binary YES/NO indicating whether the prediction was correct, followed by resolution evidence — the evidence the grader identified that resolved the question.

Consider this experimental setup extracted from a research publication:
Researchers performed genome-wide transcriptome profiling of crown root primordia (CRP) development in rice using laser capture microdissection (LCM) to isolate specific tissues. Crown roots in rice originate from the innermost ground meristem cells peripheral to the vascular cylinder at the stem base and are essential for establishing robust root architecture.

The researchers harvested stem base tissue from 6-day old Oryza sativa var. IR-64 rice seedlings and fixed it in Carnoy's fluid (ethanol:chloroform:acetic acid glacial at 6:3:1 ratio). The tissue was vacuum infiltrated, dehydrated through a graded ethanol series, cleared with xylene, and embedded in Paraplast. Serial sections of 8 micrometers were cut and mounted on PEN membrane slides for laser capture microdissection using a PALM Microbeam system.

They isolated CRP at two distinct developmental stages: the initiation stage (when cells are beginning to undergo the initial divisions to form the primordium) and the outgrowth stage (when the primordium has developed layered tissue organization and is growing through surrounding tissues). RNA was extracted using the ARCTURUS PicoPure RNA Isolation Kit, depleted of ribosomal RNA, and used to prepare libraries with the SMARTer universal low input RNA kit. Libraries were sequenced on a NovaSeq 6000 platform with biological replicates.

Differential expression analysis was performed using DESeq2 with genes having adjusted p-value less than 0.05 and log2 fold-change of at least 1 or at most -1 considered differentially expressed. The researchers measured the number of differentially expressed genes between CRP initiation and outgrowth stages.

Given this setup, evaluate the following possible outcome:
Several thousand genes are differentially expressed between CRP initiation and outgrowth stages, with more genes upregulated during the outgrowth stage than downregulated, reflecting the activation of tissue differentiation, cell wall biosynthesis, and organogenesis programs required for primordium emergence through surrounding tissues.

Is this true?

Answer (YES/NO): NO